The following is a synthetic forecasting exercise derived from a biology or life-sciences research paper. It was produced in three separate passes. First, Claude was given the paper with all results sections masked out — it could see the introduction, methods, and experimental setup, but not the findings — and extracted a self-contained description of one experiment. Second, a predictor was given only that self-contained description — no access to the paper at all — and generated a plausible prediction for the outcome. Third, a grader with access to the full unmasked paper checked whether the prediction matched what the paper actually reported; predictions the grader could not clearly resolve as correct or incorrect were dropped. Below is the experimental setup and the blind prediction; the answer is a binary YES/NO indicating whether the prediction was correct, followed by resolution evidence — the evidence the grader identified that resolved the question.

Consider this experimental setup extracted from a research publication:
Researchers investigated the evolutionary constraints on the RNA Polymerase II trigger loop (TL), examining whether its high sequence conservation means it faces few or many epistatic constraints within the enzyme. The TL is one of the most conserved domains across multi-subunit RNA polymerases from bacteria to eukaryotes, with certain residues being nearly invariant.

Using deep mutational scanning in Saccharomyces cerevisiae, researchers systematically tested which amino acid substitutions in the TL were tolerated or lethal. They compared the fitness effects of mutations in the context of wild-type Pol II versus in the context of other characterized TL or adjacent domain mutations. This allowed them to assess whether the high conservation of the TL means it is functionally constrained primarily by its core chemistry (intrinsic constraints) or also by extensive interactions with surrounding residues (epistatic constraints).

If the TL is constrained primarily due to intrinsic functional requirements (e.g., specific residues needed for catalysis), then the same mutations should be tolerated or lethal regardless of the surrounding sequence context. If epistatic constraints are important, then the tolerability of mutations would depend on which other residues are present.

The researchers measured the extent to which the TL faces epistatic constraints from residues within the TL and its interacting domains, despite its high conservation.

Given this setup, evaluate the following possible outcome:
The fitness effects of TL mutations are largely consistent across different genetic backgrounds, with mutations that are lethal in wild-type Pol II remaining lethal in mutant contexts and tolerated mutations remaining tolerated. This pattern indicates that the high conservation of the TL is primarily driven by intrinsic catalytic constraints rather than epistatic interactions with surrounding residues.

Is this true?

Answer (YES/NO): NO